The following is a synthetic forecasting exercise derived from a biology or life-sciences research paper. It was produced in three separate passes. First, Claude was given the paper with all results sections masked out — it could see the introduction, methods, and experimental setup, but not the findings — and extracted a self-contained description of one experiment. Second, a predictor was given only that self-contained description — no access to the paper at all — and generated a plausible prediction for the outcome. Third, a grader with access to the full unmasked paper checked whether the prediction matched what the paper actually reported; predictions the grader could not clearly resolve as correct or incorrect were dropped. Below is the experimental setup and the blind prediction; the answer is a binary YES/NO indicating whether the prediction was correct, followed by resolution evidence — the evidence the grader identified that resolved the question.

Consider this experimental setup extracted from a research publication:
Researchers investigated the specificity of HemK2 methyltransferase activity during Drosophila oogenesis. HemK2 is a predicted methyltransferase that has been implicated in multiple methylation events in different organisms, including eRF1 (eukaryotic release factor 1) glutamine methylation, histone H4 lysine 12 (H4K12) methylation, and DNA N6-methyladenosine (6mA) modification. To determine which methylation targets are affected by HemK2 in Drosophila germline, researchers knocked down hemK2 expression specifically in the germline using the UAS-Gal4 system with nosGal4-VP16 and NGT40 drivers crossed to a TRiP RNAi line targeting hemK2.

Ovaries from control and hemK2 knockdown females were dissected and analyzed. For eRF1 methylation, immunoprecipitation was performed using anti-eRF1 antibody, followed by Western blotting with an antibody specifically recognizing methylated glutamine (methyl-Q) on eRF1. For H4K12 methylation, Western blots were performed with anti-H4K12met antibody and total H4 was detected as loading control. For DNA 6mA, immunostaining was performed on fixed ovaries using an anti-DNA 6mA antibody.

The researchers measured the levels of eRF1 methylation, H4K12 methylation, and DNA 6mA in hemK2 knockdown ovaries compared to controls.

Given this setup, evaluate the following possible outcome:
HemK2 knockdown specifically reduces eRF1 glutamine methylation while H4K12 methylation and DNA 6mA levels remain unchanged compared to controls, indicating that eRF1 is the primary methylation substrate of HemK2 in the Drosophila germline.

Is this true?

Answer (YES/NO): YES